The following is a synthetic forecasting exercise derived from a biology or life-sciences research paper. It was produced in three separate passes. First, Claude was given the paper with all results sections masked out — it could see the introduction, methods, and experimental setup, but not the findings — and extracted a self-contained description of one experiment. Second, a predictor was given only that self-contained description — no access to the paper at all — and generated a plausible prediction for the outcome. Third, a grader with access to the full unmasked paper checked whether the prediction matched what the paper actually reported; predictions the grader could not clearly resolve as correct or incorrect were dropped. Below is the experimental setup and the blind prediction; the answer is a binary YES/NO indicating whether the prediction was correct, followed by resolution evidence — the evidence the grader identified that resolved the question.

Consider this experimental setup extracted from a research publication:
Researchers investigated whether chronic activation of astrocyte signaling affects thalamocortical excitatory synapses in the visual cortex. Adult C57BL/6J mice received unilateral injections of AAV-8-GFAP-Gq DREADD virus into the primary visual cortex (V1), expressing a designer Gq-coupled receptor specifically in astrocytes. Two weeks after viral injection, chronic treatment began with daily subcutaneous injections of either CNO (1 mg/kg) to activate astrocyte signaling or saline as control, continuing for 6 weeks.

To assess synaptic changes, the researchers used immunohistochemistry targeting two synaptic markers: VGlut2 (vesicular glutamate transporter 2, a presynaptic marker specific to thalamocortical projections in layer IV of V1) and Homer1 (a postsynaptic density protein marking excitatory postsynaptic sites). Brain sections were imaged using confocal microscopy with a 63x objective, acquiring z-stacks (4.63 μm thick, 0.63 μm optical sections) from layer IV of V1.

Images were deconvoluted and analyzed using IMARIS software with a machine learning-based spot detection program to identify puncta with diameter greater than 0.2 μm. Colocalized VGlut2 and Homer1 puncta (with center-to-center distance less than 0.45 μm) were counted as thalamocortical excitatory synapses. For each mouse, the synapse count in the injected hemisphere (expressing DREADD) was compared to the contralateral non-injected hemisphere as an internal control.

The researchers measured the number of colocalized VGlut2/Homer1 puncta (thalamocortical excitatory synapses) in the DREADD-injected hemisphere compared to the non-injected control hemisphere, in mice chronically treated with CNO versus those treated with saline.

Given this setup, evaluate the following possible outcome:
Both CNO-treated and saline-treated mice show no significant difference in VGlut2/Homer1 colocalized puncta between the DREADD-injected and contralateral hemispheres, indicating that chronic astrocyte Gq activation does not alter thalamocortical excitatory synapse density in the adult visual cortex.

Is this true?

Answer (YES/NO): YES